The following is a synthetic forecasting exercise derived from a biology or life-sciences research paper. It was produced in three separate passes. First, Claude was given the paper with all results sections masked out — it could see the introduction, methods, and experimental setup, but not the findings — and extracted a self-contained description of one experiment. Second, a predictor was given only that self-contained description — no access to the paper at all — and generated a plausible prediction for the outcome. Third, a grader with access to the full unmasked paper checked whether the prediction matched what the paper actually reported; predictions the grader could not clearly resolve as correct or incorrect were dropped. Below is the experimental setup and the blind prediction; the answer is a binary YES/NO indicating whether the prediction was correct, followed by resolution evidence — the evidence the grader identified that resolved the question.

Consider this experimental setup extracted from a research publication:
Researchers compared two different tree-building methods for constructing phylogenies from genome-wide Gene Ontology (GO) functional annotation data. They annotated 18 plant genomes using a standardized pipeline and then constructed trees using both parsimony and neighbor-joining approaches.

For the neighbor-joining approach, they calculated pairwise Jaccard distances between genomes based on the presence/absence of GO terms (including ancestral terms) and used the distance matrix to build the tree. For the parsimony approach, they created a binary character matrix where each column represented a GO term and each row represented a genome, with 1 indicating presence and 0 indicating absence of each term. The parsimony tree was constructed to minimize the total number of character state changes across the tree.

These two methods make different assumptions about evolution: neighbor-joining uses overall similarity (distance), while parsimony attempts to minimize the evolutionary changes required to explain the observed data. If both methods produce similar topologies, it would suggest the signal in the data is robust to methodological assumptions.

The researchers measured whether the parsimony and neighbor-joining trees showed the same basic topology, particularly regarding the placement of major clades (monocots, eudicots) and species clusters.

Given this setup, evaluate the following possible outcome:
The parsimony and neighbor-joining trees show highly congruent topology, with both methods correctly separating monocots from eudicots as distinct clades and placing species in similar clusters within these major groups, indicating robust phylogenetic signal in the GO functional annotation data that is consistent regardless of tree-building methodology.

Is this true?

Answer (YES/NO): NO